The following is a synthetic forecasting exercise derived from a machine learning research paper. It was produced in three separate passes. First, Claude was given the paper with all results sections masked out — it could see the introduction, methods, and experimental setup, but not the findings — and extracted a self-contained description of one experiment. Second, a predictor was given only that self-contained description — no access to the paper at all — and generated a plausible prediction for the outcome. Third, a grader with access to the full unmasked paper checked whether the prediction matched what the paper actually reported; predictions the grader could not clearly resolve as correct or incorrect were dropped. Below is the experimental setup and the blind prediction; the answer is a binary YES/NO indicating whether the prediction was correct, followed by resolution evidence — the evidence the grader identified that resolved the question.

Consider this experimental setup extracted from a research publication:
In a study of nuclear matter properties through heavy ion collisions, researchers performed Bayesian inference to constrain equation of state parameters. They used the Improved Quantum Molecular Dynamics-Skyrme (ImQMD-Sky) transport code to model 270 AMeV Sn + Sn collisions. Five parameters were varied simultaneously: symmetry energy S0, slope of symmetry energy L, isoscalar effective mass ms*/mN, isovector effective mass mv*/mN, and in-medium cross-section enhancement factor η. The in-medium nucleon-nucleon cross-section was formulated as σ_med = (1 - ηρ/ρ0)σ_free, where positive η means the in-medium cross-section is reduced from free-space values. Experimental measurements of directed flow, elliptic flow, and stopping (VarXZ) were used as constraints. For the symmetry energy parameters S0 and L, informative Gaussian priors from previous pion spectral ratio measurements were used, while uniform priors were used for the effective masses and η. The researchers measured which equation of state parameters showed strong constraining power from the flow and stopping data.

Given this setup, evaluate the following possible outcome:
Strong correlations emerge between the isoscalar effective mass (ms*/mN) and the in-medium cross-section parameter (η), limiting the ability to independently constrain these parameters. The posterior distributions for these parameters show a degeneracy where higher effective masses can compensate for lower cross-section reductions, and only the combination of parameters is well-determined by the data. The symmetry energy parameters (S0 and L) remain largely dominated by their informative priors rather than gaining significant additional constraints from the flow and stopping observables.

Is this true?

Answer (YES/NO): NO